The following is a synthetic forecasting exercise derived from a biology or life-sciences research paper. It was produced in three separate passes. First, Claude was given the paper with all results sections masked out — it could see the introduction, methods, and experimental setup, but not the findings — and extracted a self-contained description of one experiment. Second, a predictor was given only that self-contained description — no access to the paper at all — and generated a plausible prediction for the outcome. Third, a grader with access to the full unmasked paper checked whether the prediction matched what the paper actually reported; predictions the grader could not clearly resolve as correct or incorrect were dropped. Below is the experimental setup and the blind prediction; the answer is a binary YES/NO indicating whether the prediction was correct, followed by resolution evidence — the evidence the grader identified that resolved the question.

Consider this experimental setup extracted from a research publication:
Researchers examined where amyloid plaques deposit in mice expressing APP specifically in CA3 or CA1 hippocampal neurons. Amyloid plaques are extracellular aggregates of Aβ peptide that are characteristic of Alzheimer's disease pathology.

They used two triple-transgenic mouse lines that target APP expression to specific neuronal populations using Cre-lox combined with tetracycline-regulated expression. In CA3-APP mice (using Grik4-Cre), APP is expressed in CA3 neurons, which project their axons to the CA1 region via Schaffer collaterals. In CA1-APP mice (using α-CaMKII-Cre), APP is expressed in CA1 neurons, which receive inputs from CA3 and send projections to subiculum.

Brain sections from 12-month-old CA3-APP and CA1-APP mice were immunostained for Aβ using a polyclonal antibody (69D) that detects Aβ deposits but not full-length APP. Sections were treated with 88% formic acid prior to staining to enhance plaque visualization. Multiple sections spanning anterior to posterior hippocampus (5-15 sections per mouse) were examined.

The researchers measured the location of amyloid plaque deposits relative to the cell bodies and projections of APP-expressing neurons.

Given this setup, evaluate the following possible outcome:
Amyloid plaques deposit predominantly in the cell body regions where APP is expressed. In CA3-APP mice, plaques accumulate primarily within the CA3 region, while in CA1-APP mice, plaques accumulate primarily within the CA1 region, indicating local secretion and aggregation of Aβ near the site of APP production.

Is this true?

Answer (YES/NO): NO